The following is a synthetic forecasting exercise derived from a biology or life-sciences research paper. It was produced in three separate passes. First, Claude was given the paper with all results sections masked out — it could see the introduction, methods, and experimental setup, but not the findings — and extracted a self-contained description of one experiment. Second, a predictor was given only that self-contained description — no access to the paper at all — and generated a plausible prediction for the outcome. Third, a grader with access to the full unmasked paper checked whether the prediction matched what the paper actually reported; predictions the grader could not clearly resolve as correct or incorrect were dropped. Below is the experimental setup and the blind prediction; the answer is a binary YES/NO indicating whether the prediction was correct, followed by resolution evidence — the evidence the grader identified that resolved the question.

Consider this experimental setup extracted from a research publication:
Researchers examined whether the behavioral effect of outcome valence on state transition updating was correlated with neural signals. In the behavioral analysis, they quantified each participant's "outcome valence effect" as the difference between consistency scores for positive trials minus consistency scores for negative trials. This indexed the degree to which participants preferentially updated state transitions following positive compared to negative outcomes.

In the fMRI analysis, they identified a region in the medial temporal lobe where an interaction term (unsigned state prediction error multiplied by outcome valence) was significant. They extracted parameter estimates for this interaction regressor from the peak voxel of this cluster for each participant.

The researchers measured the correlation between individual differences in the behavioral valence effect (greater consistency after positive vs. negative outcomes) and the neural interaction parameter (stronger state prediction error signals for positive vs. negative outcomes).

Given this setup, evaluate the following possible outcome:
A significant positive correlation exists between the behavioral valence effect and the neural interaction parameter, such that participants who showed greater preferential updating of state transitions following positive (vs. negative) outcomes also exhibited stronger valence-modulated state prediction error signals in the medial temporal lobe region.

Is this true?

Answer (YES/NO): NO